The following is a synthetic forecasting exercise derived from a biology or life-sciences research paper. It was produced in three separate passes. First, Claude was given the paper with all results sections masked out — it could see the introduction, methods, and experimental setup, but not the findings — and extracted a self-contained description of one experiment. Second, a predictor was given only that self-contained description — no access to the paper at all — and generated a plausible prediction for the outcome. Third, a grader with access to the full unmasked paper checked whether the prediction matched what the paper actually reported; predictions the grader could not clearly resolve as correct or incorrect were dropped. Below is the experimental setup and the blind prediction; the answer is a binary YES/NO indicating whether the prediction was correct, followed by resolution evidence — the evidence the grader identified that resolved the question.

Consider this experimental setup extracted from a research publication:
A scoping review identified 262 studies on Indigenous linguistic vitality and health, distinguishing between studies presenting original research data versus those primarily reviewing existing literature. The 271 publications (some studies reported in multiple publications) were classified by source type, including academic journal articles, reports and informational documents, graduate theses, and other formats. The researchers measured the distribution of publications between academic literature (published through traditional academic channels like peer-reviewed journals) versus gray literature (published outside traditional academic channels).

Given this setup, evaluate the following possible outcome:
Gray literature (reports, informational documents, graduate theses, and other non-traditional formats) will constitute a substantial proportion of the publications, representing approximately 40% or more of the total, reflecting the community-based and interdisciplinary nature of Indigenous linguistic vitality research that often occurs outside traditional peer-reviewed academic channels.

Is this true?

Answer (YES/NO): NO